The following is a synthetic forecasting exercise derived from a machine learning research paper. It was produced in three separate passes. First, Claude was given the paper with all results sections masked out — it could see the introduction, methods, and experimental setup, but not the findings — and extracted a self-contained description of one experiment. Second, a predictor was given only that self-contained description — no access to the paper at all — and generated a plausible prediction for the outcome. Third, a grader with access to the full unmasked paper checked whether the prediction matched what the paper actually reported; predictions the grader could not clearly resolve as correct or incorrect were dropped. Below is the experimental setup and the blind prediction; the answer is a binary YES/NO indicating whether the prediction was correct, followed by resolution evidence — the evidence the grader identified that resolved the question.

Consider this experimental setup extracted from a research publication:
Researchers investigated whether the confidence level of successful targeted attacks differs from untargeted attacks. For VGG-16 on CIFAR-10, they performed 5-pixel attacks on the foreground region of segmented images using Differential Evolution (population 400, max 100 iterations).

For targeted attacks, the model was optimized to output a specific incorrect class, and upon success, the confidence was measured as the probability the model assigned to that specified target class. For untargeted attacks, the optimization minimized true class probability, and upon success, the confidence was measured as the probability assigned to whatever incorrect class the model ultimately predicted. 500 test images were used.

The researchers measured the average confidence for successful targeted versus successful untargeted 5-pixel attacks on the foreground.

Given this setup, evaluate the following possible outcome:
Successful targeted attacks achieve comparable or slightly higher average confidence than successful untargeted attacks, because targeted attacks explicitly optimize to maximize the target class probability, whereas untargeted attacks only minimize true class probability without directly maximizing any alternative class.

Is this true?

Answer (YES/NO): NO